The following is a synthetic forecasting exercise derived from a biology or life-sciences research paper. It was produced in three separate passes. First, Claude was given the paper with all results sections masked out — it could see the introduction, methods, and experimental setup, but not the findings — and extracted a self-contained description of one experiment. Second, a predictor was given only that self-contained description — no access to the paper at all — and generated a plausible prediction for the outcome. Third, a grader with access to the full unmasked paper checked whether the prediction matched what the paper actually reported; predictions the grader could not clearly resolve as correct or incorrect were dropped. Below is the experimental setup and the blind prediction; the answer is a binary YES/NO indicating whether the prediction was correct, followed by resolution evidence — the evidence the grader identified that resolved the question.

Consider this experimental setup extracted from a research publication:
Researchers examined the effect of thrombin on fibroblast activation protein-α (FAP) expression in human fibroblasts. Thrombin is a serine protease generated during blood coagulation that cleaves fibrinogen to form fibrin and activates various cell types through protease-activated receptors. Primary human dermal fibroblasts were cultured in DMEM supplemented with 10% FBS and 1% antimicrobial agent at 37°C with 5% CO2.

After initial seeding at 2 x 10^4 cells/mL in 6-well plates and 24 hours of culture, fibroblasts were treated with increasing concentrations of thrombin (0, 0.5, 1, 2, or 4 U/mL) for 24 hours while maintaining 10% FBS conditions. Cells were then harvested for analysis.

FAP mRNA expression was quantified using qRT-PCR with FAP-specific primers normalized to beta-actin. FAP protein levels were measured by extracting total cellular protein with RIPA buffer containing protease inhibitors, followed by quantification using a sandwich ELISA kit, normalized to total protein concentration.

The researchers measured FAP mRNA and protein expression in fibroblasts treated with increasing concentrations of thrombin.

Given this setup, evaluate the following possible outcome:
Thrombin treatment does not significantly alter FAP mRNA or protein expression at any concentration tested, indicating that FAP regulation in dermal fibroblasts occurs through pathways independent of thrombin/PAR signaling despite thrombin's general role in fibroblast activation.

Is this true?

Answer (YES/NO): YES